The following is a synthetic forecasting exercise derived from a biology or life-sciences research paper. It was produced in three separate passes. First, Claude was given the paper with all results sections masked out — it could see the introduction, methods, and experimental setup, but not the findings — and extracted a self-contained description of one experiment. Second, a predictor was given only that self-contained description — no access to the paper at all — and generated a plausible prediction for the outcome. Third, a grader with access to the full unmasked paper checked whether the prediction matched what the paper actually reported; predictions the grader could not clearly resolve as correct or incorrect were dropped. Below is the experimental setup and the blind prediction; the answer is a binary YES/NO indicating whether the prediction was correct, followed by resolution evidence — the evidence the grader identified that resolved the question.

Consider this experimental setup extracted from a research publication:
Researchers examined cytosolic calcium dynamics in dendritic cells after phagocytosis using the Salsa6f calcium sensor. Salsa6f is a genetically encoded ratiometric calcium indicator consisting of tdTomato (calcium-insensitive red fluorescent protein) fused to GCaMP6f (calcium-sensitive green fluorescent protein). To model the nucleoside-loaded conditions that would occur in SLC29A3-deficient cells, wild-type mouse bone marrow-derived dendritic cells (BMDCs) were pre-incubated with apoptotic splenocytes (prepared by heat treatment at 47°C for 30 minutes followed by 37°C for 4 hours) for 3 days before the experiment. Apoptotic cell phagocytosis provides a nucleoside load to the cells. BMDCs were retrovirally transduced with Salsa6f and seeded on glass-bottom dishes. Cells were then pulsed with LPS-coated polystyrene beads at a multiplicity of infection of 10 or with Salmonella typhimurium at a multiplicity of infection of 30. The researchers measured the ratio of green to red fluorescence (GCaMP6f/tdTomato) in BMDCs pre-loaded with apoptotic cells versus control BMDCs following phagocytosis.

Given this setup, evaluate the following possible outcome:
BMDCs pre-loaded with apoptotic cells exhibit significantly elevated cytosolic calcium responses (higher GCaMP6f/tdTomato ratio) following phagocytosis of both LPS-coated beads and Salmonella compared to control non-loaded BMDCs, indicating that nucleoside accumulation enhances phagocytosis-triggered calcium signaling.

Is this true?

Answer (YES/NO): NO